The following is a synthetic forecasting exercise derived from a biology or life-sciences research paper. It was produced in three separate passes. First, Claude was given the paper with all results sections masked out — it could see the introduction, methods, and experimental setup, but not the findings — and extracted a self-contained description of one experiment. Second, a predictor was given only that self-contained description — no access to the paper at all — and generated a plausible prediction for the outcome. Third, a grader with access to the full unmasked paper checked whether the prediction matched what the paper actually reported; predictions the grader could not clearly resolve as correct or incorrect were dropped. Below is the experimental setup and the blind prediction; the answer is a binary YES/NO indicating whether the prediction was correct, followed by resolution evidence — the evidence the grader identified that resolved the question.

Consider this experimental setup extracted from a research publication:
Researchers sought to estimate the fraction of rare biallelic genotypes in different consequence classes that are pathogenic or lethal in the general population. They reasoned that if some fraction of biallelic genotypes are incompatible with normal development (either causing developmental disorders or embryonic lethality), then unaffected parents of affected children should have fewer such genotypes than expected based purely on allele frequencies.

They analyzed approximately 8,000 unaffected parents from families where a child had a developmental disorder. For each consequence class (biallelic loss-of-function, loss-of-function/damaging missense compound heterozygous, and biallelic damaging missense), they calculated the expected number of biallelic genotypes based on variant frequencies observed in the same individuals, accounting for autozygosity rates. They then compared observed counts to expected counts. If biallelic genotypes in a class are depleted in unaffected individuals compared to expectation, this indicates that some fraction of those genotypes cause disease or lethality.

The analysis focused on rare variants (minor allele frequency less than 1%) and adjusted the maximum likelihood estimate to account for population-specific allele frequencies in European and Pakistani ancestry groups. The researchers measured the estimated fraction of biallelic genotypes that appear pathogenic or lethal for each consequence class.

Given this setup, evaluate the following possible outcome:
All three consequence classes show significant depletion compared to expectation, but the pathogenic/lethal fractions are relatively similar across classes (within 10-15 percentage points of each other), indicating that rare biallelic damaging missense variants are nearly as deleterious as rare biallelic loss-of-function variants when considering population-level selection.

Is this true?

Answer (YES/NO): NO